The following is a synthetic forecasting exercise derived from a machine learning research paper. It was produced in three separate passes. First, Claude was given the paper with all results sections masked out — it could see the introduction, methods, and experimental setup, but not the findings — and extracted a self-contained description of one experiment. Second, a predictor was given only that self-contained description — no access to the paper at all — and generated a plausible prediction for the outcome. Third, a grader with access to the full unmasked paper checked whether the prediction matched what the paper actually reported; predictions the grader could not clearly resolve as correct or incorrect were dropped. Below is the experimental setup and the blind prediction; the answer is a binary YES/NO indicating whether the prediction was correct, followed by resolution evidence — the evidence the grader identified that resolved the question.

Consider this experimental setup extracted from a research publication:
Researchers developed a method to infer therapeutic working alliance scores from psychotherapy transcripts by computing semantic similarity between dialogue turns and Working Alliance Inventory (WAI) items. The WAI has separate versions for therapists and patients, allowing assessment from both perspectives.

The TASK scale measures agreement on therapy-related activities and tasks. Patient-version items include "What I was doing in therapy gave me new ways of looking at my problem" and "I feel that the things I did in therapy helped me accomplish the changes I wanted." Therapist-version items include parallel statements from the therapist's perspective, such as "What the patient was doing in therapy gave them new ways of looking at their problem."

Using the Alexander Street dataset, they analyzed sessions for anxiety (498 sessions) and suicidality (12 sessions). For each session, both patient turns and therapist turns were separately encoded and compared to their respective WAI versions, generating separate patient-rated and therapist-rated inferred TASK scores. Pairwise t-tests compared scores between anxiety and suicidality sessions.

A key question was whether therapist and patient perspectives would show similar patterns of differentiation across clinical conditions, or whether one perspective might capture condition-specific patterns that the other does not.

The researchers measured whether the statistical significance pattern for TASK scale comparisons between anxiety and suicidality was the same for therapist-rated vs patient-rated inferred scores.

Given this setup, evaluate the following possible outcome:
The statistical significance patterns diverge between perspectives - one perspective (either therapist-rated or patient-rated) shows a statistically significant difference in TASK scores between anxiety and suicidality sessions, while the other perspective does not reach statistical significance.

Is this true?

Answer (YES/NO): YES